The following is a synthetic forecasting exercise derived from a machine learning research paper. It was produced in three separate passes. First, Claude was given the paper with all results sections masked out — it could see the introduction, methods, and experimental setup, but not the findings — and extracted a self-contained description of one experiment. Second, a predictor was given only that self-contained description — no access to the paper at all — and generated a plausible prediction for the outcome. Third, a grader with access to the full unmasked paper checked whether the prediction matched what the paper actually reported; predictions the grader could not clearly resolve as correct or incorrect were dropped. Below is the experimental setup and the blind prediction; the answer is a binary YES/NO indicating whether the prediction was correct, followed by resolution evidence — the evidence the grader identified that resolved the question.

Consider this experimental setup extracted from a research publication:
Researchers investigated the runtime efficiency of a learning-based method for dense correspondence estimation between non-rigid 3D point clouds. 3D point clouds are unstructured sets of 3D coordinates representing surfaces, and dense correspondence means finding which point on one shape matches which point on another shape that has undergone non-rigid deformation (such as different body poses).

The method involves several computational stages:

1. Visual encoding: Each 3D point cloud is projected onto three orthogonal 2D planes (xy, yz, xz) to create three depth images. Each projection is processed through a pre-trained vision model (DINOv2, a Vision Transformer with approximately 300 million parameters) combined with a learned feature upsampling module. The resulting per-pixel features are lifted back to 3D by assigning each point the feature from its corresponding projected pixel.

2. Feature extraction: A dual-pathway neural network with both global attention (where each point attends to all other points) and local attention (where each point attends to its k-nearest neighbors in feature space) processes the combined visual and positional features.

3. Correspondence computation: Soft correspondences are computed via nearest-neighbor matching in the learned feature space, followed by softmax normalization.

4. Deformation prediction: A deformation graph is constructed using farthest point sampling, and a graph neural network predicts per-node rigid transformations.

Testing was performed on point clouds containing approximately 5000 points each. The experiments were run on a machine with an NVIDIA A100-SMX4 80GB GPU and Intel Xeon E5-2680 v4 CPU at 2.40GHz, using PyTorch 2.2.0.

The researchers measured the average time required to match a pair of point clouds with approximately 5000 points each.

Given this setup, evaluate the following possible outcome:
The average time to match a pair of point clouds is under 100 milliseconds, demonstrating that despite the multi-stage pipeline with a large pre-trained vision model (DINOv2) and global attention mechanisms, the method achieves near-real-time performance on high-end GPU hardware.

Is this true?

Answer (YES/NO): NO